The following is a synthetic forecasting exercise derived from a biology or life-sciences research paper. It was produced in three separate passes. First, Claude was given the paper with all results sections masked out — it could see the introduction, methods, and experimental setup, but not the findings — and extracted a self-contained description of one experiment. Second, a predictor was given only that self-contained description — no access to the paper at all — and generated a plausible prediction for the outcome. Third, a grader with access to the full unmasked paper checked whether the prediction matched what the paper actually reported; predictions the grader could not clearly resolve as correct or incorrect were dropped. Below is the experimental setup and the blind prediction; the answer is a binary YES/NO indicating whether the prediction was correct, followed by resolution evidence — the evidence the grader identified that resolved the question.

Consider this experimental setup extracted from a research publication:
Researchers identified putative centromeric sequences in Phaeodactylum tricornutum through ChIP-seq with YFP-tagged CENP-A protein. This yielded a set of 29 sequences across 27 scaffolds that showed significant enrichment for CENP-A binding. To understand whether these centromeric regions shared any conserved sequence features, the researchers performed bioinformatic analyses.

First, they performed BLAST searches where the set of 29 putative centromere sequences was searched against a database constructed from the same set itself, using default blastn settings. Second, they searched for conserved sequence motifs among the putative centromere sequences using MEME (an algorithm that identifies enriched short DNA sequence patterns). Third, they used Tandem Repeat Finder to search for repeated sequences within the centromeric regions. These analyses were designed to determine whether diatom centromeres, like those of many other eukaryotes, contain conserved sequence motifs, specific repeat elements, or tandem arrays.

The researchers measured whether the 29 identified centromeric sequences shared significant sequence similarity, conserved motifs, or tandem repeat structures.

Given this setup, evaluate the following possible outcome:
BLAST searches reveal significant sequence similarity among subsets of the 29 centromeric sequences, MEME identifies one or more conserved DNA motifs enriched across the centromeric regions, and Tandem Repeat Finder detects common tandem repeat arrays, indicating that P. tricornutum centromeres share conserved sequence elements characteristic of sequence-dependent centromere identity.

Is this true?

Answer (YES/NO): NO